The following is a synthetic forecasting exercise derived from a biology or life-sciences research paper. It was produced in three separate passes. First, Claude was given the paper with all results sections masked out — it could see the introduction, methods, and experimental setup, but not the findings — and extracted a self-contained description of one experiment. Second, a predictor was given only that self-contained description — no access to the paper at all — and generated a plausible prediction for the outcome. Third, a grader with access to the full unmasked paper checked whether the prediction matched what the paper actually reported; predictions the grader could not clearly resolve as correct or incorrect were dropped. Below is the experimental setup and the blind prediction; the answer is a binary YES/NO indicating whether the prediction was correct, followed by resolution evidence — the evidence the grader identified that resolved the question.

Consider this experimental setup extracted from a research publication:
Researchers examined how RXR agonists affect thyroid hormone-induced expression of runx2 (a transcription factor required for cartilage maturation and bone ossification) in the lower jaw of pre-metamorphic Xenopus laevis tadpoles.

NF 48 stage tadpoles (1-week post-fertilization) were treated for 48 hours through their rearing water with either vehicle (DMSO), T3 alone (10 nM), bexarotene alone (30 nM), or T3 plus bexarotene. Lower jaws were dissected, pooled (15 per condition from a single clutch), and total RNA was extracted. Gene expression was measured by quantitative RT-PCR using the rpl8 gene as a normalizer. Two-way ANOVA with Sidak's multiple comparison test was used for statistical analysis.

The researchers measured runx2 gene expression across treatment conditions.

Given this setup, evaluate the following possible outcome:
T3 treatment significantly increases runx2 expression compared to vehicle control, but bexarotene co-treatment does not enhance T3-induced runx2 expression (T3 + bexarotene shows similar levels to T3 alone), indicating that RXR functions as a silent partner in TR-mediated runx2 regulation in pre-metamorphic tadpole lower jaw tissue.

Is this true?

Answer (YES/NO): NO